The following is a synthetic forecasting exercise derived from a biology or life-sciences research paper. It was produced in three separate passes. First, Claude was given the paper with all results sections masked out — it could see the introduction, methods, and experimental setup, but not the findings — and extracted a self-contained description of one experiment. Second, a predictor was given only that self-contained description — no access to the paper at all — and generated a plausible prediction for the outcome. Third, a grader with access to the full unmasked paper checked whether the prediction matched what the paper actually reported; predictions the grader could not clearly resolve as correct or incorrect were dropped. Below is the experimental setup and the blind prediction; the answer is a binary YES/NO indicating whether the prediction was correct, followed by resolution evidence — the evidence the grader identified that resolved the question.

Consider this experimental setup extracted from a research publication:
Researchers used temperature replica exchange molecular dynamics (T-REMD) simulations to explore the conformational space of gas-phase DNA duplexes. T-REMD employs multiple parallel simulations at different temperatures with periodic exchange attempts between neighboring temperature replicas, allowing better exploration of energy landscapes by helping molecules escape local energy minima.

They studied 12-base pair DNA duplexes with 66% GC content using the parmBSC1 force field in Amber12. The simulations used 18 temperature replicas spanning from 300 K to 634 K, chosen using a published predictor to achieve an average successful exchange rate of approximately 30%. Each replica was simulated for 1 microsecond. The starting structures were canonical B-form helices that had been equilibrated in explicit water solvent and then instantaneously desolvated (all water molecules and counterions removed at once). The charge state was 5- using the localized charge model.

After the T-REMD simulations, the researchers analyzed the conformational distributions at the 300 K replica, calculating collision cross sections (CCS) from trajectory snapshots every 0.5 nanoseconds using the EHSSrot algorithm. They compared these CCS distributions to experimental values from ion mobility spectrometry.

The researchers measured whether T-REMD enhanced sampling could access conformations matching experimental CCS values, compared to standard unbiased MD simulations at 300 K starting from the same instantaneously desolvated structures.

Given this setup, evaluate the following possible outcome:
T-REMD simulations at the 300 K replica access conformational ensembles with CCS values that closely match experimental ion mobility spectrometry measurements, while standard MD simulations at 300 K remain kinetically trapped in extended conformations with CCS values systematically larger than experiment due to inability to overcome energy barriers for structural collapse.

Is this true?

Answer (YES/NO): YES